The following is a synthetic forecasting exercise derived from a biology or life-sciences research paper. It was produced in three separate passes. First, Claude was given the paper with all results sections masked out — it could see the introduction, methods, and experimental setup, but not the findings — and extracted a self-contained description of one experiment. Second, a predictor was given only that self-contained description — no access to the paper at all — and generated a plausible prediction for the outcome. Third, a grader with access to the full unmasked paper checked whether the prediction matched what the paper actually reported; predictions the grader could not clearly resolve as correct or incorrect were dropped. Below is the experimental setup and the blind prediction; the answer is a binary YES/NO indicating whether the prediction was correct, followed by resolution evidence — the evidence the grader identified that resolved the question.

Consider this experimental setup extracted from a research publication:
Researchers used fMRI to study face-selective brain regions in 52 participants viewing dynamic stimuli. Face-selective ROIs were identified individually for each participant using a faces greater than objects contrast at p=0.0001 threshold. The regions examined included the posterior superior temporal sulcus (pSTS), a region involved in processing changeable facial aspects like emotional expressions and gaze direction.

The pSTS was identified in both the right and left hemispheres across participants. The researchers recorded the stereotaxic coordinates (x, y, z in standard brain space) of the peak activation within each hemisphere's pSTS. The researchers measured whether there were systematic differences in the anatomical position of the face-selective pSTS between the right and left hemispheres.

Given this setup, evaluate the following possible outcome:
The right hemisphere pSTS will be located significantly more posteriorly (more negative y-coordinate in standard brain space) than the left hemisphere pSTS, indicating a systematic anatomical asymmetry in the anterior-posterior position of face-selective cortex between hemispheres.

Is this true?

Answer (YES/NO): NO